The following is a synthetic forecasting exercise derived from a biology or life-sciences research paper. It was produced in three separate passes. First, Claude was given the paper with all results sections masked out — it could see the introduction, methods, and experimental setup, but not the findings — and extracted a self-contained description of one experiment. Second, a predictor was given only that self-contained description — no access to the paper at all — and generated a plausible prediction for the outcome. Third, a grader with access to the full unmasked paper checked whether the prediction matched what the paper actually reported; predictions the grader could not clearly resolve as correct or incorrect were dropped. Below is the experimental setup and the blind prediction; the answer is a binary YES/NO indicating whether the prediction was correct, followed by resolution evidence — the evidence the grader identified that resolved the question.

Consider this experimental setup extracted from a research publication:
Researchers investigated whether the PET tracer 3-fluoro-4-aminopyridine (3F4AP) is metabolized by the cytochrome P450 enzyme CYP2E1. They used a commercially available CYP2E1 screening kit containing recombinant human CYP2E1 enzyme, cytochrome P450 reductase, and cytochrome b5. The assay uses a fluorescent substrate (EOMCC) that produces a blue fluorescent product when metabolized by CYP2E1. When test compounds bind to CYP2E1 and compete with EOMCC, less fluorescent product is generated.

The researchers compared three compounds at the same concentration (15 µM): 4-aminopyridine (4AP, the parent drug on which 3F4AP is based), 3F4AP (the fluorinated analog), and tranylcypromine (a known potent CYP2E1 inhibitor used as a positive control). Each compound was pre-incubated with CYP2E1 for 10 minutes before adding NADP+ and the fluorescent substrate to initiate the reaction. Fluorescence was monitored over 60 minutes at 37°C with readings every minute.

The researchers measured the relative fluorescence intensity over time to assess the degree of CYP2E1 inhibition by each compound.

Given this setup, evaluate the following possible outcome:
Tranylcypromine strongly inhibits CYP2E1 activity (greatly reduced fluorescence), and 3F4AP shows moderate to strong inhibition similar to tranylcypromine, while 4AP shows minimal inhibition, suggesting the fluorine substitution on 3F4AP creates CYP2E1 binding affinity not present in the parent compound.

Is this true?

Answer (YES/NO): NO